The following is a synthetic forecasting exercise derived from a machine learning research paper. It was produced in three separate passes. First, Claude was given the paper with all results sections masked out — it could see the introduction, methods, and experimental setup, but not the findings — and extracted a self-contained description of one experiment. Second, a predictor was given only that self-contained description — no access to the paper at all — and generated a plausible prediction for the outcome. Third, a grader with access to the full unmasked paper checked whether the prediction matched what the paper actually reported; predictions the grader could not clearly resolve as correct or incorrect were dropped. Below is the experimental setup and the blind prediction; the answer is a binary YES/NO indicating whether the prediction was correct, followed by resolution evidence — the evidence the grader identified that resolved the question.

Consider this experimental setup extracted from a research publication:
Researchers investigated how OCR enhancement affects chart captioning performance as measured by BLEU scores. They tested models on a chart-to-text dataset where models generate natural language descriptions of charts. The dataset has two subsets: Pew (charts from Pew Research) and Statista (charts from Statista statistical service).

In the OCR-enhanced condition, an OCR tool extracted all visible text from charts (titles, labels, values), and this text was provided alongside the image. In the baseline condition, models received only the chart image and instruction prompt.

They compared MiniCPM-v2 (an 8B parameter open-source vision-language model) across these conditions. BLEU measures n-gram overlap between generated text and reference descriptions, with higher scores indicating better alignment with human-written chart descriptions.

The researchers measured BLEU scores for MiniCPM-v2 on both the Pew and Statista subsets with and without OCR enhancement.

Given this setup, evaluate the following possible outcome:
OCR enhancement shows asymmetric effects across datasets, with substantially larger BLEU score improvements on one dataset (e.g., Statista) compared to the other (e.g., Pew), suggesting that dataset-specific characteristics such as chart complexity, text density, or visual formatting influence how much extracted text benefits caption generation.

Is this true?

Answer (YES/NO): NO